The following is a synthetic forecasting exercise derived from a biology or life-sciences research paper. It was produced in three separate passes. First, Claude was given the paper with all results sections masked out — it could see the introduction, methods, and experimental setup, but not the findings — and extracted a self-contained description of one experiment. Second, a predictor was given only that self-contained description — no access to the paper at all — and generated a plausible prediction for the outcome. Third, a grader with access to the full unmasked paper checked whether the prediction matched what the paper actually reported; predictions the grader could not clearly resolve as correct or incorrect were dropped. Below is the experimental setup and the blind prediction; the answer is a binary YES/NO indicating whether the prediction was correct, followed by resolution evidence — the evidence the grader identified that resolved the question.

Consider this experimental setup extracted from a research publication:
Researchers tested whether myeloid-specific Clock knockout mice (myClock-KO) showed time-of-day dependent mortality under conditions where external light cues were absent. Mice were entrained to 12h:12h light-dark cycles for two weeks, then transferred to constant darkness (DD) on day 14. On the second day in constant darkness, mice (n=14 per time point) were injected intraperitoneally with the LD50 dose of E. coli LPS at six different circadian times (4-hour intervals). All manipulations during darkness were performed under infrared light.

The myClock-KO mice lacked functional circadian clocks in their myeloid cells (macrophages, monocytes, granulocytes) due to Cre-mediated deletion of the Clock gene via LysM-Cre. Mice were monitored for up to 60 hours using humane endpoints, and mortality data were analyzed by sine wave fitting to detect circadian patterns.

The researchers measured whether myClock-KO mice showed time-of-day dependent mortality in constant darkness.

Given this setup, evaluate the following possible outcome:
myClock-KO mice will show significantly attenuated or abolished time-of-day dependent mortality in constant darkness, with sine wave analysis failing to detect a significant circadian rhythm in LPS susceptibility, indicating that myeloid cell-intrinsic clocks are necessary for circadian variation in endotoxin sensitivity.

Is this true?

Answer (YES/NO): NO